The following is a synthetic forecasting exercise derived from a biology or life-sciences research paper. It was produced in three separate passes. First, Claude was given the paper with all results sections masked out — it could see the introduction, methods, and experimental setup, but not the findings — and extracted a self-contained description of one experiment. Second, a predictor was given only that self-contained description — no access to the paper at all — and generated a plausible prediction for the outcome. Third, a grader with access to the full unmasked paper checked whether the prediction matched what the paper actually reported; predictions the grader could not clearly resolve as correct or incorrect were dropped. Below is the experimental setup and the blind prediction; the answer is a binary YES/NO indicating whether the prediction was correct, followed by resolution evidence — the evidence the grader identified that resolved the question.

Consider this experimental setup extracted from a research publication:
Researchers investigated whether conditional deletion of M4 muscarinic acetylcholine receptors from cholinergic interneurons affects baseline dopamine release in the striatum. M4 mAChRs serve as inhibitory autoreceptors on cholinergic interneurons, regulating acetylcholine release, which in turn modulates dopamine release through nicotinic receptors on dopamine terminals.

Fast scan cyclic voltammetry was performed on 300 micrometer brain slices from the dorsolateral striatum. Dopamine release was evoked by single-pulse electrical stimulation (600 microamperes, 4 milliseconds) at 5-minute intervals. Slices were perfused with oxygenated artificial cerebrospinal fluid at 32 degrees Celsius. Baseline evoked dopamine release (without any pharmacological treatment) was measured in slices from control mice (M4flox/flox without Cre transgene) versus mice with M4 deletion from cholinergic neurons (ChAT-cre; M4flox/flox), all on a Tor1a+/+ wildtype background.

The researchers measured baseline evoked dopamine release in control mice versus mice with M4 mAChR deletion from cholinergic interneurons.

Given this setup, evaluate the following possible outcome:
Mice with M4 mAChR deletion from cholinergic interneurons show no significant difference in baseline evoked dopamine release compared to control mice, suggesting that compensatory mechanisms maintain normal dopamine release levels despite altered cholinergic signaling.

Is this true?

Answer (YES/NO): YES